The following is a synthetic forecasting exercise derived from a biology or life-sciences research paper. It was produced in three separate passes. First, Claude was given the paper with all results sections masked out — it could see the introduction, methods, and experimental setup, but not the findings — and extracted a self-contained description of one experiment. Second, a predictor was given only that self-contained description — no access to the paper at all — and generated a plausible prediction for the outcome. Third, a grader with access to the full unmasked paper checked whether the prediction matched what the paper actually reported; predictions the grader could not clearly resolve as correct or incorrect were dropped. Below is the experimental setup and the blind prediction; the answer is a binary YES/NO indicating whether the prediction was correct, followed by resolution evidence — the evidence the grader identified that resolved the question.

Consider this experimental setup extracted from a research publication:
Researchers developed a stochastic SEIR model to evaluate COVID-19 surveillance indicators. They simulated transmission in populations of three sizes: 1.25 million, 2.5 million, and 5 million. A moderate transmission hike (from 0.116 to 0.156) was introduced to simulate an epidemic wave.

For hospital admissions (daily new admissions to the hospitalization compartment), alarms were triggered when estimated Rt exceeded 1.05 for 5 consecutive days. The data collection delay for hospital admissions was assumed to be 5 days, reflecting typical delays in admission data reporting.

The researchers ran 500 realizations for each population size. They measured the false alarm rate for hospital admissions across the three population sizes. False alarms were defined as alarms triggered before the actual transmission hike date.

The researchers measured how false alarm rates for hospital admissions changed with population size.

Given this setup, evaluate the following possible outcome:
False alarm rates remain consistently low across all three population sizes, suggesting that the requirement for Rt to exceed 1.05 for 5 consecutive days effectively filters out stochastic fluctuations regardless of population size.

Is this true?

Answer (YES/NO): NO